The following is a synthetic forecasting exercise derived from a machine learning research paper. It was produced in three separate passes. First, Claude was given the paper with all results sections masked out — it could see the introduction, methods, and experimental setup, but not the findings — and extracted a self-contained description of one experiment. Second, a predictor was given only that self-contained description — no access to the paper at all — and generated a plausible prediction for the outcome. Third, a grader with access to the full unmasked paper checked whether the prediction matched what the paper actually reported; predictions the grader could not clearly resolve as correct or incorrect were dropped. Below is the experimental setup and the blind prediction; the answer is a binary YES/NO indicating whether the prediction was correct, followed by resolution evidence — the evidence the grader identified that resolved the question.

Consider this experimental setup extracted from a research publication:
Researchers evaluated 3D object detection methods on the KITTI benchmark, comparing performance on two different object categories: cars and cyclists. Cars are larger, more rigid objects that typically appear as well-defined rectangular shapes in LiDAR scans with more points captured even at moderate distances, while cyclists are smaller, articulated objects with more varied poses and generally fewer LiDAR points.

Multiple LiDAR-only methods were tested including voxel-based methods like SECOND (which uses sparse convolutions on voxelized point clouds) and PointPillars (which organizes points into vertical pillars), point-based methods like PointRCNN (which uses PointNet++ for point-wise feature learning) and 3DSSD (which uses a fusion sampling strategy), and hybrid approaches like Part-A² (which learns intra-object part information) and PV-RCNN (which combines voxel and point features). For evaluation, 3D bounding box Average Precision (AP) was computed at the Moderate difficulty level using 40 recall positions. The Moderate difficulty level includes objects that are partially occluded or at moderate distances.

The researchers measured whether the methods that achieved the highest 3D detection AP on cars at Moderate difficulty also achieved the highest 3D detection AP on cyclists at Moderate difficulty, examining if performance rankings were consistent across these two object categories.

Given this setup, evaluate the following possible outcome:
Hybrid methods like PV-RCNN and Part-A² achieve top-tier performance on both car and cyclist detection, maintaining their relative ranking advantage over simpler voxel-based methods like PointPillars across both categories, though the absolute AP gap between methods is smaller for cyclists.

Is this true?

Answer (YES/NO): NO